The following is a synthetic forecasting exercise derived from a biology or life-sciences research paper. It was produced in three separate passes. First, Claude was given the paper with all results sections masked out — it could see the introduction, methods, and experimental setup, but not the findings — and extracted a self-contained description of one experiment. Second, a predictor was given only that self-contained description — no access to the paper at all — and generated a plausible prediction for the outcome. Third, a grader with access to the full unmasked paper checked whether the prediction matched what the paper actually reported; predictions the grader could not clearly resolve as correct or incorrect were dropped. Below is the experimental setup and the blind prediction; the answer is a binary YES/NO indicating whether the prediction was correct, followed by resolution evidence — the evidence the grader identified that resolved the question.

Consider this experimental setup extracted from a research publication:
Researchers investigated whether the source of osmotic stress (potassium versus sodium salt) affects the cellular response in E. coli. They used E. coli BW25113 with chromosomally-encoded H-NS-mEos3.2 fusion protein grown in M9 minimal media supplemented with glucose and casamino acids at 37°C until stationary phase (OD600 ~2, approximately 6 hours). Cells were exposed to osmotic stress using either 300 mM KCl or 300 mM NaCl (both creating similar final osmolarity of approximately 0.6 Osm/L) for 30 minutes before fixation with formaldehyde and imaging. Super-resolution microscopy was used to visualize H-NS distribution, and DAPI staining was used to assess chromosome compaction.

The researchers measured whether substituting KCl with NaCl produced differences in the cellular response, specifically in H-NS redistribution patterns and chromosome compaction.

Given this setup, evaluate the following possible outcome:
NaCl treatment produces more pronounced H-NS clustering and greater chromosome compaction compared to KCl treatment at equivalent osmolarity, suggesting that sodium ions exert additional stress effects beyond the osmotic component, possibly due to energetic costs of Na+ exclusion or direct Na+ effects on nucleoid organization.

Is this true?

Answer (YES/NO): NO